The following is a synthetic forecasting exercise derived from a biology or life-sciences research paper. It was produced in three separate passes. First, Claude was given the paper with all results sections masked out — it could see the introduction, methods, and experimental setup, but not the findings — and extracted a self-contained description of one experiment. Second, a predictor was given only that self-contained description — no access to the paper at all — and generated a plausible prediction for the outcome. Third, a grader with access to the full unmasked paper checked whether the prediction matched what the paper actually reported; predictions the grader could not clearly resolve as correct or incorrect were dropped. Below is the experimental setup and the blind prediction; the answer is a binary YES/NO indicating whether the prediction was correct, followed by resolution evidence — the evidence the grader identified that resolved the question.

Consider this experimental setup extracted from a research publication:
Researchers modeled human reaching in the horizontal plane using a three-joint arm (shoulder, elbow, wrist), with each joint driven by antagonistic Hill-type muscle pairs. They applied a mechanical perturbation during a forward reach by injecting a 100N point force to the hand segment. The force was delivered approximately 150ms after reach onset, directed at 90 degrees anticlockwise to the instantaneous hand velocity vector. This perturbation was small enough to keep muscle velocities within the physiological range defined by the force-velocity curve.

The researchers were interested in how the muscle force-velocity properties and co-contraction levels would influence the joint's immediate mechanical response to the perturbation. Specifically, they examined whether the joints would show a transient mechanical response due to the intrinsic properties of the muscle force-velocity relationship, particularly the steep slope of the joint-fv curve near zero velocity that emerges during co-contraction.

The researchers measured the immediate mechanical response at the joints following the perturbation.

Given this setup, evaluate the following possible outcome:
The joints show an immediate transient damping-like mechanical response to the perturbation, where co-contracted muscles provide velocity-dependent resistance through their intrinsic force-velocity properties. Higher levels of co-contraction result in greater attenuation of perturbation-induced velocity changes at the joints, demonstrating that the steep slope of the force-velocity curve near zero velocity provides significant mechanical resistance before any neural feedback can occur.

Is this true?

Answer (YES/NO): NO